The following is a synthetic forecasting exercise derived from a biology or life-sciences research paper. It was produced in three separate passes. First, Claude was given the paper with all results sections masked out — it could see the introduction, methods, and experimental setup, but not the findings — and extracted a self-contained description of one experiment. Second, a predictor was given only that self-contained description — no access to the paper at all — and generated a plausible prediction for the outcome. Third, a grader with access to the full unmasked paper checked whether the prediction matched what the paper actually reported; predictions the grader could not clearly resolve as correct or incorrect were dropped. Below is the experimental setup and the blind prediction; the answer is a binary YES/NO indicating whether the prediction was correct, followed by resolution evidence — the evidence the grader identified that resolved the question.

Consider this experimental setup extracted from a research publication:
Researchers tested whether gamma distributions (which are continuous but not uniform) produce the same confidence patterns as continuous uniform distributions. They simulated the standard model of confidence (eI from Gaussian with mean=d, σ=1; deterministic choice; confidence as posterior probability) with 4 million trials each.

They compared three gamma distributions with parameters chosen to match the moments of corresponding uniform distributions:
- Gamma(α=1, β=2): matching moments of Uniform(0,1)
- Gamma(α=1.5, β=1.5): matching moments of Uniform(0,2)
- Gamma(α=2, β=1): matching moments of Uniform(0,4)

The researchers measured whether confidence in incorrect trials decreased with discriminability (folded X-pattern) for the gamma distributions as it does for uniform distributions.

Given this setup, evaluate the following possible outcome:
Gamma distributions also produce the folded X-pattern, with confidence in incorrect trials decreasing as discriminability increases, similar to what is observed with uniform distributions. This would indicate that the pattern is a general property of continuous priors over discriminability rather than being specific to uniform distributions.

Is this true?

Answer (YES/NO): NO